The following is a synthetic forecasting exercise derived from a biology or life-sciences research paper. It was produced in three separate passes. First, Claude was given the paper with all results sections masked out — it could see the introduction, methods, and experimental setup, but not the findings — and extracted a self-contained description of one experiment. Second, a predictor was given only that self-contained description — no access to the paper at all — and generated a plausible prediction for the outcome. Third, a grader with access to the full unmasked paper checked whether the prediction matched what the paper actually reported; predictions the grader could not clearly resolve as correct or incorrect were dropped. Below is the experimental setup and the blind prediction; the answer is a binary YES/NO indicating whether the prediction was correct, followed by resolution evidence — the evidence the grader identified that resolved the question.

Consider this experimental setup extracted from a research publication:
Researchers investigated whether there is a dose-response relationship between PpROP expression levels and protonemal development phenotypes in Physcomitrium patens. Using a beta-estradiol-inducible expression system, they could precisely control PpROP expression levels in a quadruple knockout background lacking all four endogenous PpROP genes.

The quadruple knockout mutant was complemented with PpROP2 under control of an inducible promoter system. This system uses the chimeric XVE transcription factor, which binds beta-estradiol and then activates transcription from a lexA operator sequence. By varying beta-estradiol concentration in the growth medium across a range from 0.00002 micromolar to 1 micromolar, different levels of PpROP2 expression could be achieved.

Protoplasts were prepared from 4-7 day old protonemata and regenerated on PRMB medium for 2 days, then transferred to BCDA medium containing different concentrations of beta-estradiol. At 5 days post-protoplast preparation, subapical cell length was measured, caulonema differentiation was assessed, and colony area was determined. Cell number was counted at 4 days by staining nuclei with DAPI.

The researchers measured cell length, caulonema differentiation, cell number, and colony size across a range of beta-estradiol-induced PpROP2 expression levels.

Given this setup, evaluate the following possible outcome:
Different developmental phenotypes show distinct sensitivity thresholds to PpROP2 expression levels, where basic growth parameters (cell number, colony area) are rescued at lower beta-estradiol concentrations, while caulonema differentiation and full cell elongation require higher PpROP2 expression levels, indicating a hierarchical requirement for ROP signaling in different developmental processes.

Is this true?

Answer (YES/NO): NO